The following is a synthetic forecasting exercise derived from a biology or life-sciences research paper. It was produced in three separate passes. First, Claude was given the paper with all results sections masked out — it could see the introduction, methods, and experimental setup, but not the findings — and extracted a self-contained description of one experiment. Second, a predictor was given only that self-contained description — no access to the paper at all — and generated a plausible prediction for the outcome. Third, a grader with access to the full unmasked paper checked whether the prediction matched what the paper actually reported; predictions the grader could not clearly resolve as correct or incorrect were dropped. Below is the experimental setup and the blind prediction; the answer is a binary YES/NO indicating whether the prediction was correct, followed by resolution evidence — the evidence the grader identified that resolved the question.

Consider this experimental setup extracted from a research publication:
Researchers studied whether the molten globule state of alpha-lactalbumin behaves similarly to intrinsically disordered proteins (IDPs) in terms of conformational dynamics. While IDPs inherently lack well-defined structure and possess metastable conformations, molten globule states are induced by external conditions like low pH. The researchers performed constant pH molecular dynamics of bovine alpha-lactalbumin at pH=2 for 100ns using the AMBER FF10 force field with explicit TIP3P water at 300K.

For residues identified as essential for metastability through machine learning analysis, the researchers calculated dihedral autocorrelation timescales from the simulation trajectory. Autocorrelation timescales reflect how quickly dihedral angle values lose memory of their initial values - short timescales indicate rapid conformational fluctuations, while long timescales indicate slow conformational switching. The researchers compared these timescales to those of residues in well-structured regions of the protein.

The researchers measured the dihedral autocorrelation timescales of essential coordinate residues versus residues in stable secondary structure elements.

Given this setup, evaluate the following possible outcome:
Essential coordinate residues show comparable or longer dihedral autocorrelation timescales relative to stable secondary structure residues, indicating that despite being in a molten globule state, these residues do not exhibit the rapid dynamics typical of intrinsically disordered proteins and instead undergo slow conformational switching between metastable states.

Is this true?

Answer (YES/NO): NO